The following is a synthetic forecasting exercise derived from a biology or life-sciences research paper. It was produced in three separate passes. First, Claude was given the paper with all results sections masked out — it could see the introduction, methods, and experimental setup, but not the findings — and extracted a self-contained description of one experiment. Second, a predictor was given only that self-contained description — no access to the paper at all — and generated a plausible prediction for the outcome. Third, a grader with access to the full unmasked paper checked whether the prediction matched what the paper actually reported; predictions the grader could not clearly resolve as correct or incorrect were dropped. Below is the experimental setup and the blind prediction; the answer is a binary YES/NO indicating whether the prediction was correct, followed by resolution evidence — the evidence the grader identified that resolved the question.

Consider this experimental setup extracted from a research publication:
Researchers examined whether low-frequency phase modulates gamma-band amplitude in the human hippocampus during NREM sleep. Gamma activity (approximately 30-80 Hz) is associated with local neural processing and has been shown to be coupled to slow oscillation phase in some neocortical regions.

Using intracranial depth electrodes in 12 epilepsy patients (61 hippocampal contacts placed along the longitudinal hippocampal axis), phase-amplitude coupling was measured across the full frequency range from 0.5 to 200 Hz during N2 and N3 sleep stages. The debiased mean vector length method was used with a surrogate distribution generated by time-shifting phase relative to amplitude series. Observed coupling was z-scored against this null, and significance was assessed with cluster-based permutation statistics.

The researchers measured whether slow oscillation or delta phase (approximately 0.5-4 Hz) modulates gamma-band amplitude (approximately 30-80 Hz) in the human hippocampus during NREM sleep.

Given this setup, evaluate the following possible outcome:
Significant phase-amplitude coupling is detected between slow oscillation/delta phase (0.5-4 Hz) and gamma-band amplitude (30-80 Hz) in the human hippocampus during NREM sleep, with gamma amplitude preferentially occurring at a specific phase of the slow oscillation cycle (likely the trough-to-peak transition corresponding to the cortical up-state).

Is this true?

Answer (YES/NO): YES